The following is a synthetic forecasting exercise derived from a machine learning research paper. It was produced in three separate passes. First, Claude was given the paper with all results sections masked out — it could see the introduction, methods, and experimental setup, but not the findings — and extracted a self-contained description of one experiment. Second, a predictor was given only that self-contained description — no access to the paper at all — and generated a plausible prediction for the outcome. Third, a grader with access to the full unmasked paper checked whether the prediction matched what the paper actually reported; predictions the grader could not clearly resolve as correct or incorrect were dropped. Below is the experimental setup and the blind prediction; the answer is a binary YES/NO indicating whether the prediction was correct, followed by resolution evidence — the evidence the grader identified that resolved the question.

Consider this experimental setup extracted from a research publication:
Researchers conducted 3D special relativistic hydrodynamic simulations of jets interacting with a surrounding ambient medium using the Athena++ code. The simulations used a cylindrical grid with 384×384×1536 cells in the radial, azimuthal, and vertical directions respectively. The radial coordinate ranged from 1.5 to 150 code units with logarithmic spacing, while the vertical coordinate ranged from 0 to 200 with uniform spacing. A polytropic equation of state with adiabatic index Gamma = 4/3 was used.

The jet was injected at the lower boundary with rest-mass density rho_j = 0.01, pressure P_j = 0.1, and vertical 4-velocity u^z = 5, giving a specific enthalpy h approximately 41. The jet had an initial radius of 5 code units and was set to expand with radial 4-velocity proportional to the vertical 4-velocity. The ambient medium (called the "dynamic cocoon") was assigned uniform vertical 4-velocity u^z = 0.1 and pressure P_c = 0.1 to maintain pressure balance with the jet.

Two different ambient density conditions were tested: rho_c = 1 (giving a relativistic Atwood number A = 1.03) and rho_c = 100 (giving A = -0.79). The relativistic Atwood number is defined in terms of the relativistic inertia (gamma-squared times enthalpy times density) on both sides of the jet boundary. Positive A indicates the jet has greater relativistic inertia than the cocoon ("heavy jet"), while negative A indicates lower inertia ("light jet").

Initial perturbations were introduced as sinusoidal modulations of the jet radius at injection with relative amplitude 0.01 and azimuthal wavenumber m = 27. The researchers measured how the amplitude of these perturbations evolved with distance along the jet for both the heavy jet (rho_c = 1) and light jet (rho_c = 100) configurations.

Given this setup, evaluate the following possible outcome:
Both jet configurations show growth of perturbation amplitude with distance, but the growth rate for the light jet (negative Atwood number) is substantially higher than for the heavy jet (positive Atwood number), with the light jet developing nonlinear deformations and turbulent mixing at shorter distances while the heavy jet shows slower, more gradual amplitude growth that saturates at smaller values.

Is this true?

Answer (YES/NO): NO